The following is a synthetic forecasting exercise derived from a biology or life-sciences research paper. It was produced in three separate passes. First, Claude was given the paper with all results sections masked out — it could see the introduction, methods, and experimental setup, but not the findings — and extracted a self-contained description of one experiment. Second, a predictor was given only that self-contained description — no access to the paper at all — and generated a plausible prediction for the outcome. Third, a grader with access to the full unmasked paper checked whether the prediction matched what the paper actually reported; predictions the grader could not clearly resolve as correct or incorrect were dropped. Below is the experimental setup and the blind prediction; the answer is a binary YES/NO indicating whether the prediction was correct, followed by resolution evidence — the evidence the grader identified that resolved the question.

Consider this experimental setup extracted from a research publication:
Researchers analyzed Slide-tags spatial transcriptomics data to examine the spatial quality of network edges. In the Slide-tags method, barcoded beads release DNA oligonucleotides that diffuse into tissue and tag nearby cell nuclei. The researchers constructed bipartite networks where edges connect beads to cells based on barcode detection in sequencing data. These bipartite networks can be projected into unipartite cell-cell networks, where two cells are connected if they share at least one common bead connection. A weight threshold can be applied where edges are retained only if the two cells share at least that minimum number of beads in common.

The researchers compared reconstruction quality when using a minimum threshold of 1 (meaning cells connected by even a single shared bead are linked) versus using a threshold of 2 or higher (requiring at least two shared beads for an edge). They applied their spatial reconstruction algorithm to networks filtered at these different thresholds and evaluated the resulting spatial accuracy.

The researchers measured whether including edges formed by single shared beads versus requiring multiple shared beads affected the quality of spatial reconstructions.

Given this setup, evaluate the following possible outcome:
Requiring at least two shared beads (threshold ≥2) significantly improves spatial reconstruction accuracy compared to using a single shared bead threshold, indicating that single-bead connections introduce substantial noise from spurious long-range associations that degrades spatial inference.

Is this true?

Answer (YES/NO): YES